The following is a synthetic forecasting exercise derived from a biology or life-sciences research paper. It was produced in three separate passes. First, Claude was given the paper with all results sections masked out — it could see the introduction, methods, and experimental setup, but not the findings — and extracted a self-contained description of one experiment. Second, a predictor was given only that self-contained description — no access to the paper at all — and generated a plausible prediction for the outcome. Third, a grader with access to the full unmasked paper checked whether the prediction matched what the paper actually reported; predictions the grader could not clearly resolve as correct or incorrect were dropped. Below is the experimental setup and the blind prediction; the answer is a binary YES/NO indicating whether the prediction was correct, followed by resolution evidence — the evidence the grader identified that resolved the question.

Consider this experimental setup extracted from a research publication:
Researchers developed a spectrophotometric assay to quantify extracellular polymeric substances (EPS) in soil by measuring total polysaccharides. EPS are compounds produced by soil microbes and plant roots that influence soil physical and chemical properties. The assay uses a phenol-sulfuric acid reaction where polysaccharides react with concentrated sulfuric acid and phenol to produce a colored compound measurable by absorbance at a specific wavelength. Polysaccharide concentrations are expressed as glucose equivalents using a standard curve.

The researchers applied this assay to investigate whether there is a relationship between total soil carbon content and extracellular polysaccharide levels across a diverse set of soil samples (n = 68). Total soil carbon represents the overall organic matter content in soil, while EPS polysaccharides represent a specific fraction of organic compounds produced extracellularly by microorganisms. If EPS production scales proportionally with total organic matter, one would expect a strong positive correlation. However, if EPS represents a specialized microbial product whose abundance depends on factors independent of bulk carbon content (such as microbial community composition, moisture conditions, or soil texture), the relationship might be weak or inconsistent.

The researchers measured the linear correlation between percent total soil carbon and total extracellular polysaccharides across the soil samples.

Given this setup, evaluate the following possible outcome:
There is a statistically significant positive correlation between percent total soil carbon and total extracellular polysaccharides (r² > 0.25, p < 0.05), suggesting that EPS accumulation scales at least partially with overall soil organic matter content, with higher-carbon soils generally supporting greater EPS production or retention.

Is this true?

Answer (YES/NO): YES